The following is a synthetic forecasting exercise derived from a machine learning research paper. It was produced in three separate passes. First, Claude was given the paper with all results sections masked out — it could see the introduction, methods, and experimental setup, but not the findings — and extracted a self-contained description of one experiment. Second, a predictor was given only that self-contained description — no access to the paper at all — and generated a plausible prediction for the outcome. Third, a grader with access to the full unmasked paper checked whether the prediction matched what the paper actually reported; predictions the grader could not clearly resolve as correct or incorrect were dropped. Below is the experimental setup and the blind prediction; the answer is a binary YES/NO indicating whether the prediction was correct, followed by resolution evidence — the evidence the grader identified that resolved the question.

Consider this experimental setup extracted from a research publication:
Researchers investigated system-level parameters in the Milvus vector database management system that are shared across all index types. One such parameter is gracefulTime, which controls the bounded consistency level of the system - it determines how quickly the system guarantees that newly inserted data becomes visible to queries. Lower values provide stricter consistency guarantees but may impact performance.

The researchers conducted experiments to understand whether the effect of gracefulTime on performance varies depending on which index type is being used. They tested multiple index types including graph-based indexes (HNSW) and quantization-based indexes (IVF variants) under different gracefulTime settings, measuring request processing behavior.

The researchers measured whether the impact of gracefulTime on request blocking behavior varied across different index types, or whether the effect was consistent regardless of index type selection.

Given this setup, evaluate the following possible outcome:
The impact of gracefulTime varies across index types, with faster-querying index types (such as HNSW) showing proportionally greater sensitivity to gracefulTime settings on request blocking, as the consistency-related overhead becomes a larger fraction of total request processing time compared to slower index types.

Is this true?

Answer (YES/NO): NO